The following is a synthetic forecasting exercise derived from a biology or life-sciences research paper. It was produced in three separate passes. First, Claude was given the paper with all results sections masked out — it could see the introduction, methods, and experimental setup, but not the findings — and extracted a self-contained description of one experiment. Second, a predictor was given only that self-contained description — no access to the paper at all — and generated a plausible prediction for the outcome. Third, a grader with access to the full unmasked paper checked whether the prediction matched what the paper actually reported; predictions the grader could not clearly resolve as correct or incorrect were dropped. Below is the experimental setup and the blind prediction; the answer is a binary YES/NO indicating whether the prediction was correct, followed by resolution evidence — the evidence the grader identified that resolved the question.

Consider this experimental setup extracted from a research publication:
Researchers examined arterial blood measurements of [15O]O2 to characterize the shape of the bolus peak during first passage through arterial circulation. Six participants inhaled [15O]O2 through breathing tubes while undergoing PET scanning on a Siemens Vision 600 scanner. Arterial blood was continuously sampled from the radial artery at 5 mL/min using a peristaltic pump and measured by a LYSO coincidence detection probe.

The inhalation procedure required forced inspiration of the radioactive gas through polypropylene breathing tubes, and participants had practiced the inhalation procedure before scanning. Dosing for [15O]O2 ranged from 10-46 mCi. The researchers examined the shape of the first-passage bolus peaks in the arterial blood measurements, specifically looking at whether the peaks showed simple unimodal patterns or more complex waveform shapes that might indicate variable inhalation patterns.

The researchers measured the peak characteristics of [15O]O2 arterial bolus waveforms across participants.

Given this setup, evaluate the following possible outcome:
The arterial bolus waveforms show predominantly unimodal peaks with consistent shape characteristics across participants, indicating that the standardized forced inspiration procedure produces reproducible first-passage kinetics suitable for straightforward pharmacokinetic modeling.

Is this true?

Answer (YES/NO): NO